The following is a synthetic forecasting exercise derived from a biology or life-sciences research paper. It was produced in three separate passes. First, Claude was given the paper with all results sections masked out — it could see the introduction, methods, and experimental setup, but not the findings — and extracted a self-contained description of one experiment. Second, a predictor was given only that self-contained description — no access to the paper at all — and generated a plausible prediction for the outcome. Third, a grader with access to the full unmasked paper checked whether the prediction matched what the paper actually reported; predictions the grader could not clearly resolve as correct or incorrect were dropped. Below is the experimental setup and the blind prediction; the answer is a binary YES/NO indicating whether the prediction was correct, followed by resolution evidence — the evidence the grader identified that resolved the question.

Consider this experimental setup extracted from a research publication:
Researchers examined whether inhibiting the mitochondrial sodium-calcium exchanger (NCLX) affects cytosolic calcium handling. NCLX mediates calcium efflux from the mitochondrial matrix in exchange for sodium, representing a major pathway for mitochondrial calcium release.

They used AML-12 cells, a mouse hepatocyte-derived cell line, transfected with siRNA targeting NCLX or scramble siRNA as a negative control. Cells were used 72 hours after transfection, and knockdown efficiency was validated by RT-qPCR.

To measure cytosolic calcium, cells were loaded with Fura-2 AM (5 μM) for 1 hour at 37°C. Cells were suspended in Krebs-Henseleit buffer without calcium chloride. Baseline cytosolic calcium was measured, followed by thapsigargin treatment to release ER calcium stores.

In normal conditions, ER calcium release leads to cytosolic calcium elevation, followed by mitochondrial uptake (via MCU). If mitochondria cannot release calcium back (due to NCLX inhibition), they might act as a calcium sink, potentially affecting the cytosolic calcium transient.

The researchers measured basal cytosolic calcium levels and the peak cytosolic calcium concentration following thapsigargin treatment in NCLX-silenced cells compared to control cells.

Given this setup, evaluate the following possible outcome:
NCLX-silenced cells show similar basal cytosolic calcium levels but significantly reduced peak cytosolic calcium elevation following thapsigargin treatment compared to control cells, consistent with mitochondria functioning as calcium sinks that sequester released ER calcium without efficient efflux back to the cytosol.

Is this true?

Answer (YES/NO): NO